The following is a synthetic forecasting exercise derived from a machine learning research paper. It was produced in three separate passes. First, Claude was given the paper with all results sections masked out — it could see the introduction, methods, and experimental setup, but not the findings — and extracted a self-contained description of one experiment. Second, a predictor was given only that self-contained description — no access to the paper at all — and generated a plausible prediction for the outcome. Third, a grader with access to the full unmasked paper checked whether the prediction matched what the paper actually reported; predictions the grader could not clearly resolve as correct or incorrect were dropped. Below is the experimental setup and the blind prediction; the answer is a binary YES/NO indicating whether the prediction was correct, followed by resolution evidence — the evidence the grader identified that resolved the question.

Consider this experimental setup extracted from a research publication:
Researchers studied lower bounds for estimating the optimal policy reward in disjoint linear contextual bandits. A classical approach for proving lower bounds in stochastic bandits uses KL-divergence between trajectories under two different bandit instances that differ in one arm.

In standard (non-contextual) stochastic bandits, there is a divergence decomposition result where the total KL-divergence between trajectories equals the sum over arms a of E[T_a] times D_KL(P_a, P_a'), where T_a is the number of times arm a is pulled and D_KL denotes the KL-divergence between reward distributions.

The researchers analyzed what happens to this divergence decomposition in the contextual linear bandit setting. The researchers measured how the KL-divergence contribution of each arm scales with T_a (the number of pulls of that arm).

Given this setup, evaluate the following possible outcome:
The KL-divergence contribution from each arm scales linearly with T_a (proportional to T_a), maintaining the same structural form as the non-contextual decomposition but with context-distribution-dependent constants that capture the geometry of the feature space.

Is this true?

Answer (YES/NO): NO